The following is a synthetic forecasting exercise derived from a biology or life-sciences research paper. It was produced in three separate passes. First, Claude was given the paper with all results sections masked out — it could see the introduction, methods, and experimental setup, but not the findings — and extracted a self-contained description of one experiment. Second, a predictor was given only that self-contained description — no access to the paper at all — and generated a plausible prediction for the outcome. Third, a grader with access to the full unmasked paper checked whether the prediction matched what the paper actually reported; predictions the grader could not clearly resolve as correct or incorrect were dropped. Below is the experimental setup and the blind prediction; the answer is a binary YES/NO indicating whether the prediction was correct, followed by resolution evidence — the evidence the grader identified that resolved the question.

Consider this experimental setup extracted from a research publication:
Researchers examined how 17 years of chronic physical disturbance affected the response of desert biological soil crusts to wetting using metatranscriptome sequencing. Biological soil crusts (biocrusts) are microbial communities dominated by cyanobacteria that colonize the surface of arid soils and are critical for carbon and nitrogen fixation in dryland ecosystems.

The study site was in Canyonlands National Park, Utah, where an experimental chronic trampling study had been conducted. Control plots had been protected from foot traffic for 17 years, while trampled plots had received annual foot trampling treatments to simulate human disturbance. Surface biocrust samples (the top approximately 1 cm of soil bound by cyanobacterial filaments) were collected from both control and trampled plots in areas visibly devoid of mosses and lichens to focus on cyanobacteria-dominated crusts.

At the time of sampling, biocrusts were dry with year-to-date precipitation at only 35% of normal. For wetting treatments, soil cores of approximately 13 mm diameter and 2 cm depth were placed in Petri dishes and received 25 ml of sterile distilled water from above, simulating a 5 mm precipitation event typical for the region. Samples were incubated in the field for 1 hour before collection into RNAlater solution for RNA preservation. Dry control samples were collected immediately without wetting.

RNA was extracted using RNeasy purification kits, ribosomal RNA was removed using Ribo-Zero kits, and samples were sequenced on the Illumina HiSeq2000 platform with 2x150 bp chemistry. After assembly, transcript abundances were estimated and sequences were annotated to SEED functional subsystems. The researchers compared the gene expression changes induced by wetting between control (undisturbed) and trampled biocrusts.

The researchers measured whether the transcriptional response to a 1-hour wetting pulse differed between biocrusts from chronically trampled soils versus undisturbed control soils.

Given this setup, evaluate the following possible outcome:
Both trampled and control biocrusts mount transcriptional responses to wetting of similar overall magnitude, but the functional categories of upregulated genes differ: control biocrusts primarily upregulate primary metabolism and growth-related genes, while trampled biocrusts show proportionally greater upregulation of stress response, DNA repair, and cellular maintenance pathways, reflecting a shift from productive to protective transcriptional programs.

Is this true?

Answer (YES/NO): NO